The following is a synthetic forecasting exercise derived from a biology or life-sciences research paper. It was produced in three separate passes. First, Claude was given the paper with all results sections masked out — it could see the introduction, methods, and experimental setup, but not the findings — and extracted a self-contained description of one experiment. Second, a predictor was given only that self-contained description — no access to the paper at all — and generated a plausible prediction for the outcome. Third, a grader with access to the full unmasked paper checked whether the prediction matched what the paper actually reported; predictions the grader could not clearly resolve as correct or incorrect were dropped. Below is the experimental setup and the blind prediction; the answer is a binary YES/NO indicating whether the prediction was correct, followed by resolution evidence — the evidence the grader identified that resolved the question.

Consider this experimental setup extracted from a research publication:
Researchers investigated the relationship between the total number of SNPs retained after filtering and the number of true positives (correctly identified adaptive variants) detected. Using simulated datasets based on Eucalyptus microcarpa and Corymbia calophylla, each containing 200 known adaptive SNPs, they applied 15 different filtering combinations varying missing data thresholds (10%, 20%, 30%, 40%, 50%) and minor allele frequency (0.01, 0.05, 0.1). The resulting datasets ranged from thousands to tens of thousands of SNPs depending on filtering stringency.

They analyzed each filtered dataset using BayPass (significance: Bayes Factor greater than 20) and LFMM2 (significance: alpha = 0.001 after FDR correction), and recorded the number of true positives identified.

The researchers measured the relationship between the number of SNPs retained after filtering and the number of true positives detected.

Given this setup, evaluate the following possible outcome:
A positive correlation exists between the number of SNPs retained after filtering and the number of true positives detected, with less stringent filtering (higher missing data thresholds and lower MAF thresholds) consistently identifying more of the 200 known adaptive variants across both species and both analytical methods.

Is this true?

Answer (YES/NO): YES